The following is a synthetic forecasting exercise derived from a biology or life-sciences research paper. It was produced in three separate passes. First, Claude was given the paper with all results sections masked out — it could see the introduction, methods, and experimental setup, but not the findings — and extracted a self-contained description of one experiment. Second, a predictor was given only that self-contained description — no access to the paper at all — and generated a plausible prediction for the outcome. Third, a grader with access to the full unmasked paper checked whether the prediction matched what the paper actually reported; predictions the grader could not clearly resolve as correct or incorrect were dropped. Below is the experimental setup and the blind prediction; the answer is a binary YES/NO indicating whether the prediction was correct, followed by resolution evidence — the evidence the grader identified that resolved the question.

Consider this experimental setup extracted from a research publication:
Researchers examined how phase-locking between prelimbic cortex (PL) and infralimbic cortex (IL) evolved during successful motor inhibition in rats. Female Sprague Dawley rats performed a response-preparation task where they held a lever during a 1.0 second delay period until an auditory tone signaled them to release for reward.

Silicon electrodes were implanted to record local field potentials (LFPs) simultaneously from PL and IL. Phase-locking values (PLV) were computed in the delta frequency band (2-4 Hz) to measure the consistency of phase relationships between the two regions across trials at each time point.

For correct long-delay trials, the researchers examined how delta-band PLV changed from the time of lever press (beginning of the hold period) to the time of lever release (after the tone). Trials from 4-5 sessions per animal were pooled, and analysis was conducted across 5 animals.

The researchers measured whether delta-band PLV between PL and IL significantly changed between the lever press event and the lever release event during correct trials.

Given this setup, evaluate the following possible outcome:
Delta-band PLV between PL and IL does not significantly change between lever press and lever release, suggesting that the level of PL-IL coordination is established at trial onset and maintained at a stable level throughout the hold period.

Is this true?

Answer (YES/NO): NO